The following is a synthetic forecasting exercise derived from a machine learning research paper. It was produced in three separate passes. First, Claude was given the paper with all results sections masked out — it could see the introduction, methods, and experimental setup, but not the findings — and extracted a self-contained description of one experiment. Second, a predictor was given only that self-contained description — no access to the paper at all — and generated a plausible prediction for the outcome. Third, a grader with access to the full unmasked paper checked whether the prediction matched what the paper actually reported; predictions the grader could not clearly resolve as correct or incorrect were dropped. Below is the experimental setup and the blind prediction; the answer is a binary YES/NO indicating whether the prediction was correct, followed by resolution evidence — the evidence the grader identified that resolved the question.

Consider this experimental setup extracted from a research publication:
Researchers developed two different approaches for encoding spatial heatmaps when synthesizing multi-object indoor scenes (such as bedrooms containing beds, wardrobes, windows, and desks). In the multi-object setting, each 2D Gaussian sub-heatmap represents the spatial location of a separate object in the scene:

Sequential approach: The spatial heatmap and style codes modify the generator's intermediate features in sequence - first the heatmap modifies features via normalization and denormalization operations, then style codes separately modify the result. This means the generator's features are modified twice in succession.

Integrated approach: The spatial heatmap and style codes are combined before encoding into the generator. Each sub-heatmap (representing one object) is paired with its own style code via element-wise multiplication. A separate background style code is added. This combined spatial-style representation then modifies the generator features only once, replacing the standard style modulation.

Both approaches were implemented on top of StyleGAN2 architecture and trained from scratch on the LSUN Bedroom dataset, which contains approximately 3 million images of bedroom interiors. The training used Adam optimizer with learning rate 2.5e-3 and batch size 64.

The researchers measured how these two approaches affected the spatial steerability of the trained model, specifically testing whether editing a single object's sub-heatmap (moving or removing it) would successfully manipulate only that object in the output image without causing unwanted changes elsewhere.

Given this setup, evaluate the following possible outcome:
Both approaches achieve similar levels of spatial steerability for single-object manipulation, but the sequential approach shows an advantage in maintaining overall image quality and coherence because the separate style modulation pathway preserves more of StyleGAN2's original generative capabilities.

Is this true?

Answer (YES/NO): NO